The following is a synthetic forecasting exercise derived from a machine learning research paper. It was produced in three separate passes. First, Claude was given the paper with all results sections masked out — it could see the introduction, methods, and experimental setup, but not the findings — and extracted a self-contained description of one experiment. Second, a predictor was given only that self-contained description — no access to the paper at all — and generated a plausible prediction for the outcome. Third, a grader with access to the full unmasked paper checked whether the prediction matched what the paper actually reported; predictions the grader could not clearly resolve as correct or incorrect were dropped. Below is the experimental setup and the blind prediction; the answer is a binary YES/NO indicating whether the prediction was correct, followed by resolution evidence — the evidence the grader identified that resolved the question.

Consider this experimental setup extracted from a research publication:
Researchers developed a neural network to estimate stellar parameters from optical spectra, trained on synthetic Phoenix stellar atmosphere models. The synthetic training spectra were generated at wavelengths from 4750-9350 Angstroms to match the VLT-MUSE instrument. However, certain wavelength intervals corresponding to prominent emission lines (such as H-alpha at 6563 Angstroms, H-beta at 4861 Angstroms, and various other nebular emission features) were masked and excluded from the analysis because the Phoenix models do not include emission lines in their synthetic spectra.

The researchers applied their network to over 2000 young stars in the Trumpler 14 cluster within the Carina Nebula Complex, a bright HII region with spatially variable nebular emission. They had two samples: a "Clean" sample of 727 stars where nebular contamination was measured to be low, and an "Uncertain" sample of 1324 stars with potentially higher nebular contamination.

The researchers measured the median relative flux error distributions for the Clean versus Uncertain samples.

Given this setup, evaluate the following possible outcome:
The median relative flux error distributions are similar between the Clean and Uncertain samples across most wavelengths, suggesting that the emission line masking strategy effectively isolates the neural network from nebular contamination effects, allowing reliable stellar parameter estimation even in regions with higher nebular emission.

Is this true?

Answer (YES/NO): NO